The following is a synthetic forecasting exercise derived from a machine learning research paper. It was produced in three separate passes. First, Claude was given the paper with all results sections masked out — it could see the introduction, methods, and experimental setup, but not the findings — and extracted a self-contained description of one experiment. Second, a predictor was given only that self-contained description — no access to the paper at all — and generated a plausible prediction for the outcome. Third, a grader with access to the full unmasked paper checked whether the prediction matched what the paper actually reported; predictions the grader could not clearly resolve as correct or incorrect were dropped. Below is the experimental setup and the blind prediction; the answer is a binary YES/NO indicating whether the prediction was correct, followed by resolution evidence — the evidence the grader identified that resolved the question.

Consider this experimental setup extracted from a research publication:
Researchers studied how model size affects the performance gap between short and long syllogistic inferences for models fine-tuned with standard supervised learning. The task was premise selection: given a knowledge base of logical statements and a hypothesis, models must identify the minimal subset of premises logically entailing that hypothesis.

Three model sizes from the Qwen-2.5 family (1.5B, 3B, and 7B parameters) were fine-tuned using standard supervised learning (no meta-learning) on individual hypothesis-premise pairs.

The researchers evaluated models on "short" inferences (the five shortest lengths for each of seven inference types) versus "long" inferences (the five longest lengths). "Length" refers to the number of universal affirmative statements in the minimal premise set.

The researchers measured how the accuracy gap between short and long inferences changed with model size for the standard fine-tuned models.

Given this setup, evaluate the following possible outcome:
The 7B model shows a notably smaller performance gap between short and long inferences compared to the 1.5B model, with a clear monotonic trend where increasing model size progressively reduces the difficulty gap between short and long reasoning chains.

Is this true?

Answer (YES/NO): YES